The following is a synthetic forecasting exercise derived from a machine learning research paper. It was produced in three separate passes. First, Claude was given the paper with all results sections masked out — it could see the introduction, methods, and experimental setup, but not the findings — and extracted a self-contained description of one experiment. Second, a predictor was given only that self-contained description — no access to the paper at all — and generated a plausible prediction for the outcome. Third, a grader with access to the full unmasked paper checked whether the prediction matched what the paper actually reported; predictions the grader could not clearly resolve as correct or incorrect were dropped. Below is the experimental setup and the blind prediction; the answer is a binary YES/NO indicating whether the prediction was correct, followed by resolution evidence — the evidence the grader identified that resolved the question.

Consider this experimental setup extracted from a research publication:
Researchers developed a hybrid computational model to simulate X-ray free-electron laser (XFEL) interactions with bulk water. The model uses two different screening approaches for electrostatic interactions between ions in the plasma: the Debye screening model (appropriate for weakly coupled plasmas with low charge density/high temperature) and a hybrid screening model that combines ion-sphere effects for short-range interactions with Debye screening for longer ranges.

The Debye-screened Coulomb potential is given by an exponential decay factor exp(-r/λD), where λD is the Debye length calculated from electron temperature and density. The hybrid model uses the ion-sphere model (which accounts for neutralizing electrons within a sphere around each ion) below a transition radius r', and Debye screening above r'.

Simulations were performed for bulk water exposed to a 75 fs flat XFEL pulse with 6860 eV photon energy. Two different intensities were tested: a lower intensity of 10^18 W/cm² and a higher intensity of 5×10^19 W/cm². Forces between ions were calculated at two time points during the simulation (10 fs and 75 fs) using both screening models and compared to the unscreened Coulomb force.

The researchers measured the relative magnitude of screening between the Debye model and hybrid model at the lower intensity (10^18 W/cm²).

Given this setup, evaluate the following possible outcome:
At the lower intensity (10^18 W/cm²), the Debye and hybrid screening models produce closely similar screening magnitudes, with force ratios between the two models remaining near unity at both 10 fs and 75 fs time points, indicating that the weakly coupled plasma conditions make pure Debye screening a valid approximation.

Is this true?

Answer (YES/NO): NO